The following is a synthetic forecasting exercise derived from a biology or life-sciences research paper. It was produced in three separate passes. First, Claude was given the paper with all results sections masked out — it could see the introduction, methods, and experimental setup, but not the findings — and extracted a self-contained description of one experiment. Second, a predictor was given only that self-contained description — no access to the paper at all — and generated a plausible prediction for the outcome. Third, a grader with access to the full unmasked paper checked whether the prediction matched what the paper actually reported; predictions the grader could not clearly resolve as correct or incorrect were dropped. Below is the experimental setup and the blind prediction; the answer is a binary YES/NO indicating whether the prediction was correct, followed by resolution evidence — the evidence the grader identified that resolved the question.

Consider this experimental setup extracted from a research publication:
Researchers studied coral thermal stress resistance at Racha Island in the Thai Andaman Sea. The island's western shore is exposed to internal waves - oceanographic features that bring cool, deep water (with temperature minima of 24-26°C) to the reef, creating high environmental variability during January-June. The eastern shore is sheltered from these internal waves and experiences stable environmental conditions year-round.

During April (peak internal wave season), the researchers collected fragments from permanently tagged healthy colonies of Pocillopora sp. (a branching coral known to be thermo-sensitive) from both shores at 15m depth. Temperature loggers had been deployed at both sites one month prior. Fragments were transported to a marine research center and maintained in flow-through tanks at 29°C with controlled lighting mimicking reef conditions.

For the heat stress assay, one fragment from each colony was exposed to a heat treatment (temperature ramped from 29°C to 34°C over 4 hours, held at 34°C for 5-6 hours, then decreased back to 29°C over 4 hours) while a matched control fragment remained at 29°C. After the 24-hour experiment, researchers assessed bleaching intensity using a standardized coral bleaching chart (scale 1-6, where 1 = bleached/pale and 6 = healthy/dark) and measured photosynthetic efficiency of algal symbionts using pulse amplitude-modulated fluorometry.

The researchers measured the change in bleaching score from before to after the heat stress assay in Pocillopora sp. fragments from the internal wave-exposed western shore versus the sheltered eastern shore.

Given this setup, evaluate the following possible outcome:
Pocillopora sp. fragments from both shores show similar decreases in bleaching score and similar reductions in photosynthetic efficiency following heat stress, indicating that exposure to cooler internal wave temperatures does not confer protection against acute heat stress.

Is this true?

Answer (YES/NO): NO